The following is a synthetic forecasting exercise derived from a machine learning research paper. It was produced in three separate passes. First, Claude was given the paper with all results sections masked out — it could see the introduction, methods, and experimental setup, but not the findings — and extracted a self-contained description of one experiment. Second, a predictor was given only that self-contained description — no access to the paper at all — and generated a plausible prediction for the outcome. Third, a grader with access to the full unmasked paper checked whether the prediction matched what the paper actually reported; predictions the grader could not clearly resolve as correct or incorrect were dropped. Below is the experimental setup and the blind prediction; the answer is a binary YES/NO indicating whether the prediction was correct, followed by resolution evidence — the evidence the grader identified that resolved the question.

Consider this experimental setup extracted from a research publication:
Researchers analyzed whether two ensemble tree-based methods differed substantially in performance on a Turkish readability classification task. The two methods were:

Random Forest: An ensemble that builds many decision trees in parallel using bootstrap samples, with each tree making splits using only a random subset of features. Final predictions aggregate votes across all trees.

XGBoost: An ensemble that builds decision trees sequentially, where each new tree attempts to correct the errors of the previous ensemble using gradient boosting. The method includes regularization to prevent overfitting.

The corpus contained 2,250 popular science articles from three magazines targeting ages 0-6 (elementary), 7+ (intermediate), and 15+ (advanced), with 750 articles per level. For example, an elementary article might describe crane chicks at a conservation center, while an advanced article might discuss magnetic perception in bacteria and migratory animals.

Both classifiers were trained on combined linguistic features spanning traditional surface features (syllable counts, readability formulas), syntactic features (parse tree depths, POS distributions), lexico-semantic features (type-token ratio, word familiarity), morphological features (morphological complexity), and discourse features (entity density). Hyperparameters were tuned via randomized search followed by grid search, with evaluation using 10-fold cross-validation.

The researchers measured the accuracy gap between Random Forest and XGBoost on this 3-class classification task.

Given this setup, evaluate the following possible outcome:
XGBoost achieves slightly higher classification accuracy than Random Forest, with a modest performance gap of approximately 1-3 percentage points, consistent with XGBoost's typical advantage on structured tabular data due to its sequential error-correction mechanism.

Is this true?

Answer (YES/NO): NO